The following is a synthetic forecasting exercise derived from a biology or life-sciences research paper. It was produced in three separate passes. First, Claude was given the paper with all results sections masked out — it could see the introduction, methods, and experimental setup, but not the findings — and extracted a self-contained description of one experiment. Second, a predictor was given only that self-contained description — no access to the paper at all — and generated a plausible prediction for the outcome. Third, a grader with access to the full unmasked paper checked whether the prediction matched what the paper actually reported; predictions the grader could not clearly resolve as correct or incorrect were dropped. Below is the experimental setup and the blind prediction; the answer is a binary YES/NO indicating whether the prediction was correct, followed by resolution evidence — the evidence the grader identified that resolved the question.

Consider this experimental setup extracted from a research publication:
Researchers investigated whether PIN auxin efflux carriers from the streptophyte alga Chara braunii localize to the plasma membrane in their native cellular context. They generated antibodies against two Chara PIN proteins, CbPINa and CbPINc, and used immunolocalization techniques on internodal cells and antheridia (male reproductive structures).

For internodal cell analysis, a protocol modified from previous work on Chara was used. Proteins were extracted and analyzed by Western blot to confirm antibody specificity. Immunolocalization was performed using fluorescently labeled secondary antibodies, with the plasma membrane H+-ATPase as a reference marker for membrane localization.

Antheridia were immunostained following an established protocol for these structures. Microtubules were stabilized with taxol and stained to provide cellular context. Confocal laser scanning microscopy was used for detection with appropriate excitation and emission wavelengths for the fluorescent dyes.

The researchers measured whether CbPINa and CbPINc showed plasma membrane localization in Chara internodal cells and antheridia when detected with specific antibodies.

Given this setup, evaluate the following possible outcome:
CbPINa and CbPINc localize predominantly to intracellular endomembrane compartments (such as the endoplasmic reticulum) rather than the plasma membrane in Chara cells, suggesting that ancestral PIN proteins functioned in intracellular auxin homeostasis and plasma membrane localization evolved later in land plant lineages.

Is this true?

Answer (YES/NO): NO